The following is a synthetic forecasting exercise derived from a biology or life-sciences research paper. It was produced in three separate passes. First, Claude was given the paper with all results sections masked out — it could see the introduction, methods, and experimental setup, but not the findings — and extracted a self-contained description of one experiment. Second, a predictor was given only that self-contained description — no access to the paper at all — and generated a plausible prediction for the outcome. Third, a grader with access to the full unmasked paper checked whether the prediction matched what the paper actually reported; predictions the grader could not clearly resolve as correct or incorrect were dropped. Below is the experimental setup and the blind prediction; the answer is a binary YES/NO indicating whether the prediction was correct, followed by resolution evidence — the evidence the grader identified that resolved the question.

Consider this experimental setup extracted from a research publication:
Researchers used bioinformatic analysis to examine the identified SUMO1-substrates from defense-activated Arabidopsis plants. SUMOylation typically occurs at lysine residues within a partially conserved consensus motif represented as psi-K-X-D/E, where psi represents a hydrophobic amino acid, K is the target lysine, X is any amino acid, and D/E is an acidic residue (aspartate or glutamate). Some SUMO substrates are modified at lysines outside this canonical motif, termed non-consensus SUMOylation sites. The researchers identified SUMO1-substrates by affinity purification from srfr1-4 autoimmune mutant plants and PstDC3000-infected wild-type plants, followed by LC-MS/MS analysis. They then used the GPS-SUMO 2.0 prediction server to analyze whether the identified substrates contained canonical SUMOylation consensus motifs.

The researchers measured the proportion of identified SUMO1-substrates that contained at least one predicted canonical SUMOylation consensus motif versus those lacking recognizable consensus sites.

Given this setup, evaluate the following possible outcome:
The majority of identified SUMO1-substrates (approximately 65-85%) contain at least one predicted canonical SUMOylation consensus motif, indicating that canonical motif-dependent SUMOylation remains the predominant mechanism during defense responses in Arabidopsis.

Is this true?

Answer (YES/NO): YES